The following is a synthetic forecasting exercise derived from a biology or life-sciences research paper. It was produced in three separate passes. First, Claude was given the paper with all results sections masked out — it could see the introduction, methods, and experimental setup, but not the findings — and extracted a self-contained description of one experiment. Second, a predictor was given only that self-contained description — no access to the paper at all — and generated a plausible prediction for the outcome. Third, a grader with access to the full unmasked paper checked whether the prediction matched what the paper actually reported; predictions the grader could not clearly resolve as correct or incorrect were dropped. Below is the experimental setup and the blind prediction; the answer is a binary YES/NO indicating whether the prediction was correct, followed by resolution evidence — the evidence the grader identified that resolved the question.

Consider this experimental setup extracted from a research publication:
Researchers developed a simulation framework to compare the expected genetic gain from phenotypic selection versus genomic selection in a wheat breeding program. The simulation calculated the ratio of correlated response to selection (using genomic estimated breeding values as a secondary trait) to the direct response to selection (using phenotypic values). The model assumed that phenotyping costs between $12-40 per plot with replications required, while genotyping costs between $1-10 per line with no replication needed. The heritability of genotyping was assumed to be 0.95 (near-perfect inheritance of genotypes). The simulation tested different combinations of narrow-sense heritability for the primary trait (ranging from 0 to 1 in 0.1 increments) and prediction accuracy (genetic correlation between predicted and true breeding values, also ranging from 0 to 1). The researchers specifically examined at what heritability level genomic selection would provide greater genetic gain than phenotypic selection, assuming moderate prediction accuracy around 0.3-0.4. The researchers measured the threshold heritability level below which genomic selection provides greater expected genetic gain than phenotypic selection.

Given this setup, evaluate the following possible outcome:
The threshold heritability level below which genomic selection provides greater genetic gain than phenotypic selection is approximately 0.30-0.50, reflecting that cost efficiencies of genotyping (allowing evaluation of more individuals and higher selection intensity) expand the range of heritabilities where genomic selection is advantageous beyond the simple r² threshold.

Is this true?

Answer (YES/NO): YES